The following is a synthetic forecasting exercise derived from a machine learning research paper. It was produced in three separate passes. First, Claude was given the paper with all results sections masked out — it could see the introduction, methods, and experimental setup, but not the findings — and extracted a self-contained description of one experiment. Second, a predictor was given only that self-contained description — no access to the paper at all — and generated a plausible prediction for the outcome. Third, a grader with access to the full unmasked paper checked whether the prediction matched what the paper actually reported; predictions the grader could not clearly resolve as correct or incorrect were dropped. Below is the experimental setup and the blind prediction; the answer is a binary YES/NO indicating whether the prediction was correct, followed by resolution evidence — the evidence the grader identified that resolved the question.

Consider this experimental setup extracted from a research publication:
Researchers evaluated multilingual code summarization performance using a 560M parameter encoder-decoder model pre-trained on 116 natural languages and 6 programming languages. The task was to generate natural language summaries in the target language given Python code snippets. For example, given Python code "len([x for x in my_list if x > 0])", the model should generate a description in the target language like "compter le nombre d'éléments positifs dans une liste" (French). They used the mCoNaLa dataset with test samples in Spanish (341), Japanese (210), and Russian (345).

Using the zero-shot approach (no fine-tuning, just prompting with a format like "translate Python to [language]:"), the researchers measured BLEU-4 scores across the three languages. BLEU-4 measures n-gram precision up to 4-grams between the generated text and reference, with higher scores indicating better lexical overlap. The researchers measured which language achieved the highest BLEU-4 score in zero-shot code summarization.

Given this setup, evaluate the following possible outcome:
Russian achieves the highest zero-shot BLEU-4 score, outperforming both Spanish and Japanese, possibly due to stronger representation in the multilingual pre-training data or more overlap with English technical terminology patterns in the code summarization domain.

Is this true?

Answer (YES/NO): YES